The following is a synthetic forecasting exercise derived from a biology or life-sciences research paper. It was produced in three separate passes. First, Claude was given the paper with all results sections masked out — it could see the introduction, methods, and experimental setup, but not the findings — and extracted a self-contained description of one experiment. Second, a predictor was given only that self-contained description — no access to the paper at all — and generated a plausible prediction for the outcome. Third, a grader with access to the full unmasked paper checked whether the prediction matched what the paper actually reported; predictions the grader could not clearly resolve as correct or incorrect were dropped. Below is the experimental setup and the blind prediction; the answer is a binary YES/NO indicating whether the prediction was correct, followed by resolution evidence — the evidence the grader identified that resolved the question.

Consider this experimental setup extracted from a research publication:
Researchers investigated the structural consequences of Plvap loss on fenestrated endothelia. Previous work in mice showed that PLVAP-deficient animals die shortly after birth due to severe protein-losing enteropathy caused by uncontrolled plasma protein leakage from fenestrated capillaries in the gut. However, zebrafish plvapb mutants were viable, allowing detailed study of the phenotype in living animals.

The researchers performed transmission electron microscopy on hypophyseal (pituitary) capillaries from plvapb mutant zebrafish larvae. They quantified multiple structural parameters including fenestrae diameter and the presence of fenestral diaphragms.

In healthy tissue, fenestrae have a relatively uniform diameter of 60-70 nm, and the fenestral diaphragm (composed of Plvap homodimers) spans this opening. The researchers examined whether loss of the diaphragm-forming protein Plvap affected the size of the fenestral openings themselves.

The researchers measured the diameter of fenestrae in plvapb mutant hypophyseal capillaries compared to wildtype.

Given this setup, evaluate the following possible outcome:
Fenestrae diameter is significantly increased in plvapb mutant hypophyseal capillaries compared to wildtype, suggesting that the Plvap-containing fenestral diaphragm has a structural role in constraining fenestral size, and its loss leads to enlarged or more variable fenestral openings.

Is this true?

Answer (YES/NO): NO